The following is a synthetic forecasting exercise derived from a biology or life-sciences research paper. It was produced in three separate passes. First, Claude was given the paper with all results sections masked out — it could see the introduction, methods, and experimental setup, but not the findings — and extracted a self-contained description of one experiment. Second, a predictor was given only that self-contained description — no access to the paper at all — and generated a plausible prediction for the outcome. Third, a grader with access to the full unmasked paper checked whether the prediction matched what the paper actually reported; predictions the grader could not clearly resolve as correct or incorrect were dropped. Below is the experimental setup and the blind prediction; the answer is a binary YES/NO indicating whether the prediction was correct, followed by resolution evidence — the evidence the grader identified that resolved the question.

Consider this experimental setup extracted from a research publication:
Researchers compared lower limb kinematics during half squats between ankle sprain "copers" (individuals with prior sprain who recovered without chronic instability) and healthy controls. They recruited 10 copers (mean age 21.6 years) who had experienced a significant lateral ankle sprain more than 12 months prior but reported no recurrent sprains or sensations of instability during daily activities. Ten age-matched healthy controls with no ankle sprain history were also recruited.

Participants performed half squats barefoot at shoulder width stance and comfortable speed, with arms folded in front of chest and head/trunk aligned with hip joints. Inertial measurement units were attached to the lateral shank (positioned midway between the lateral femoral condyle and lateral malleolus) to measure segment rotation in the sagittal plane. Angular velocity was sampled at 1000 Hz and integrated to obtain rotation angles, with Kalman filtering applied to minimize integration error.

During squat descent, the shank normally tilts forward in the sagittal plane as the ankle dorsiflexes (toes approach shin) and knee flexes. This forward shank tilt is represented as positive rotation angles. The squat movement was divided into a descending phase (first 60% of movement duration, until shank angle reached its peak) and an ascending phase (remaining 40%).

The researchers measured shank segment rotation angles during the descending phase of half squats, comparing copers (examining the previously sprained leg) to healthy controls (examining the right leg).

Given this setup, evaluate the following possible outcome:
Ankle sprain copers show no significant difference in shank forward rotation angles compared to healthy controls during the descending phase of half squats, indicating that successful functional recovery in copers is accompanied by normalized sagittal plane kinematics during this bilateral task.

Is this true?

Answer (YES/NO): YES